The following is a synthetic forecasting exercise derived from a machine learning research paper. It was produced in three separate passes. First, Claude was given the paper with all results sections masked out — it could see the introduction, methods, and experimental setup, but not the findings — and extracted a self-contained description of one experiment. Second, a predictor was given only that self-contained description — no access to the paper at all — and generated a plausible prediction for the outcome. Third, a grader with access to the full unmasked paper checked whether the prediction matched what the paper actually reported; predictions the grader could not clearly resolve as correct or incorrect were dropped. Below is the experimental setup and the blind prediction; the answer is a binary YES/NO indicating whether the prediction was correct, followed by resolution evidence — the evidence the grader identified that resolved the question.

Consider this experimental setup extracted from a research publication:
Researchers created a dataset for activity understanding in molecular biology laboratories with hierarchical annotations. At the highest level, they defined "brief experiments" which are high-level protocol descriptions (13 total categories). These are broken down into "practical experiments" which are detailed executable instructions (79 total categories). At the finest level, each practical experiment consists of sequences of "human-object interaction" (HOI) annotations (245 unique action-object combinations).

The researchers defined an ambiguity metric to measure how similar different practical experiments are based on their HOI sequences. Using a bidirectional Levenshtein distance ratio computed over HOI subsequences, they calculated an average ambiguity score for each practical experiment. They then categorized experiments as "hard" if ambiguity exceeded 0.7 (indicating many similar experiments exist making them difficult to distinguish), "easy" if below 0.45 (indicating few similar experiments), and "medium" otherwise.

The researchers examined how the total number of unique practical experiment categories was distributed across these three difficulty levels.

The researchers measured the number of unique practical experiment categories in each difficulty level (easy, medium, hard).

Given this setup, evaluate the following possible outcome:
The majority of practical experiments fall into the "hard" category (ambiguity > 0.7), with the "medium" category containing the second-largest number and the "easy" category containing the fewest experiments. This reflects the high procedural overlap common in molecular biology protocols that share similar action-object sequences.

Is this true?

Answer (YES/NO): NO